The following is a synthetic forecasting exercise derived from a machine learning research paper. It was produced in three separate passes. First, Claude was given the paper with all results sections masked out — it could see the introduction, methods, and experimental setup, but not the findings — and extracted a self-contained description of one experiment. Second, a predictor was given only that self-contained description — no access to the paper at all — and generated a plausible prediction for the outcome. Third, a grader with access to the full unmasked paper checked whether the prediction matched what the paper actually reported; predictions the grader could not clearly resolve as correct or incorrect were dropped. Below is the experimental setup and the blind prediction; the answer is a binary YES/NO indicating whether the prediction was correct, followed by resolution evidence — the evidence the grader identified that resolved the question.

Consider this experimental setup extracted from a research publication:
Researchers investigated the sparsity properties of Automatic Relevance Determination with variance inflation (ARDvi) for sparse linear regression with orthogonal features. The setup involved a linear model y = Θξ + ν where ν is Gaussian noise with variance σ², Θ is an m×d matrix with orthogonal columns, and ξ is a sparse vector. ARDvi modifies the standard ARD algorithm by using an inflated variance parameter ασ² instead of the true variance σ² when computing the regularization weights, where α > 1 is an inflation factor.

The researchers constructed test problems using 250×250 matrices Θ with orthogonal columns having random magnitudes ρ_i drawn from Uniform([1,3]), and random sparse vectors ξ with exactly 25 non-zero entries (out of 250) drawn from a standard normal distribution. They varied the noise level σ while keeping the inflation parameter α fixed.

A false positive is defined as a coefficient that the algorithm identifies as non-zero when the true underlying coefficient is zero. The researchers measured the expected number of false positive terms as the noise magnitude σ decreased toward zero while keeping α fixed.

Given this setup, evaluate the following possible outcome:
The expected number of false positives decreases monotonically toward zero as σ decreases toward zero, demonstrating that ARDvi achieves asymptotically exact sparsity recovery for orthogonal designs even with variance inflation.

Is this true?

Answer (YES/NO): NO